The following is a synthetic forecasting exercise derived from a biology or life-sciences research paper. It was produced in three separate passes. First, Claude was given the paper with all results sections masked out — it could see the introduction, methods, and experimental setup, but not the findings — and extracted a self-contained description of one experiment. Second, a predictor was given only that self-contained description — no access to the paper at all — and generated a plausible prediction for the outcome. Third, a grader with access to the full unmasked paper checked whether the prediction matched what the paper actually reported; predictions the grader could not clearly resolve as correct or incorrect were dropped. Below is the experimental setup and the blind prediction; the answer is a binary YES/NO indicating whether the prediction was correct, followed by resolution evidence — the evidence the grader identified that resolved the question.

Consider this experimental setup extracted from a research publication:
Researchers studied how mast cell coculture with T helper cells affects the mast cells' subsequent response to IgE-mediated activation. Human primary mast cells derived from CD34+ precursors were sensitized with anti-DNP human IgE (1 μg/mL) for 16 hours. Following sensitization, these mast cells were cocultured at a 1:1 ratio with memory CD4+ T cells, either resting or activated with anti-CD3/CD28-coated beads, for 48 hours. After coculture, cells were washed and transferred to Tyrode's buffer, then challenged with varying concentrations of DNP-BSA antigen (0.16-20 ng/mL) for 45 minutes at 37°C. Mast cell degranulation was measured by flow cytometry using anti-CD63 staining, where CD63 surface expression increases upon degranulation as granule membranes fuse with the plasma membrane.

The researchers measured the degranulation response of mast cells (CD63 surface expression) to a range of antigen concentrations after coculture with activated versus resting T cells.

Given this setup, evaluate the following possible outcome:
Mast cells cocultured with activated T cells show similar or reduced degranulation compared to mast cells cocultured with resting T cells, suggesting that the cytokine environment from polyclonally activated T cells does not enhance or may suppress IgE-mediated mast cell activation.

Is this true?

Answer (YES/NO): NO